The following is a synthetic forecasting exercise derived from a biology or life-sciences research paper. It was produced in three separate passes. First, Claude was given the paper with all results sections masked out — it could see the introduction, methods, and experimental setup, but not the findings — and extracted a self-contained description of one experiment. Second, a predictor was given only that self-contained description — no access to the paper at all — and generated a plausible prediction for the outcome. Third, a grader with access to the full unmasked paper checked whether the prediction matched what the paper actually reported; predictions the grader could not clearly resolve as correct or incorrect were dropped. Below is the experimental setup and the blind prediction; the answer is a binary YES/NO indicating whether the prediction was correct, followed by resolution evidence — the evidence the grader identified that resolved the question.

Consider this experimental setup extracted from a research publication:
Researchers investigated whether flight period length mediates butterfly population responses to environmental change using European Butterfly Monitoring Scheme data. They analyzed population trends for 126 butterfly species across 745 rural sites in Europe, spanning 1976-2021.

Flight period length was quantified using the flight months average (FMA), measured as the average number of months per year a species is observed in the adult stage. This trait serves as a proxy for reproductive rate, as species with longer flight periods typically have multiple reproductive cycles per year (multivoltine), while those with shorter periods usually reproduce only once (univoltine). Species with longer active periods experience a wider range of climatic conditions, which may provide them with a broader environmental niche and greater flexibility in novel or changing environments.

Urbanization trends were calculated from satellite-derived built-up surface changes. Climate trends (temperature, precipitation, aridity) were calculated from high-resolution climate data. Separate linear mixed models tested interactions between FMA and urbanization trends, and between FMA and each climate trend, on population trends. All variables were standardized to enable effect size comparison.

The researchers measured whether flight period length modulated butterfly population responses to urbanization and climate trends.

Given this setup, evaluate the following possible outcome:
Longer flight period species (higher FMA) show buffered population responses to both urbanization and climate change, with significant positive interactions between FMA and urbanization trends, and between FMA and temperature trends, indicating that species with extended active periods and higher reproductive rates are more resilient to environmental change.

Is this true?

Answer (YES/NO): NO